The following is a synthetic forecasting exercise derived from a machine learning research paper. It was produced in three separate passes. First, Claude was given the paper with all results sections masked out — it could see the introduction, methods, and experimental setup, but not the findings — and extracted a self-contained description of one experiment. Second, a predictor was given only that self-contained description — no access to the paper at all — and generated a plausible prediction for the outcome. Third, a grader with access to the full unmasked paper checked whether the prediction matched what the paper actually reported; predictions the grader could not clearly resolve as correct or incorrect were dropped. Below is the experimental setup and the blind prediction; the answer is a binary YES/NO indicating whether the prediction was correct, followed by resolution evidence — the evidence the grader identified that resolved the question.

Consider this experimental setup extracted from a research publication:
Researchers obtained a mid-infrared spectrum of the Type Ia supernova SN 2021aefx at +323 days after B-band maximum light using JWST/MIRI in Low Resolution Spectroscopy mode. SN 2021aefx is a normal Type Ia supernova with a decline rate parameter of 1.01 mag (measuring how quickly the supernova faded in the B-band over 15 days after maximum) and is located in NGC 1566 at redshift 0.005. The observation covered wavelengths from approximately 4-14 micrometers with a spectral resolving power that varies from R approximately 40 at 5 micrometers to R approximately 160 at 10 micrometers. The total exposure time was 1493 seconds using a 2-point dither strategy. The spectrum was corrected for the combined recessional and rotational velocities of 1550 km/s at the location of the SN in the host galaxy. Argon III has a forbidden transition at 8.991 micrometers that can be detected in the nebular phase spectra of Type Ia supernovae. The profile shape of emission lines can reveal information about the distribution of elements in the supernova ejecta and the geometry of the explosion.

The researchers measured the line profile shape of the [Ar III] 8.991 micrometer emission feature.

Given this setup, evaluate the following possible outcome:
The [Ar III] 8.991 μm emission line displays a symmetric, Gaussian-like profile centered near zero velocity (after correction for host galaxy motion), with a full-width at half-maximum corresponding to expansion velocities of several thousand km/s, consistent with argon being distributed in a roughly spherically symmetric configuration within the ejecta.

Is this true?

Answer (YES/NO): NO